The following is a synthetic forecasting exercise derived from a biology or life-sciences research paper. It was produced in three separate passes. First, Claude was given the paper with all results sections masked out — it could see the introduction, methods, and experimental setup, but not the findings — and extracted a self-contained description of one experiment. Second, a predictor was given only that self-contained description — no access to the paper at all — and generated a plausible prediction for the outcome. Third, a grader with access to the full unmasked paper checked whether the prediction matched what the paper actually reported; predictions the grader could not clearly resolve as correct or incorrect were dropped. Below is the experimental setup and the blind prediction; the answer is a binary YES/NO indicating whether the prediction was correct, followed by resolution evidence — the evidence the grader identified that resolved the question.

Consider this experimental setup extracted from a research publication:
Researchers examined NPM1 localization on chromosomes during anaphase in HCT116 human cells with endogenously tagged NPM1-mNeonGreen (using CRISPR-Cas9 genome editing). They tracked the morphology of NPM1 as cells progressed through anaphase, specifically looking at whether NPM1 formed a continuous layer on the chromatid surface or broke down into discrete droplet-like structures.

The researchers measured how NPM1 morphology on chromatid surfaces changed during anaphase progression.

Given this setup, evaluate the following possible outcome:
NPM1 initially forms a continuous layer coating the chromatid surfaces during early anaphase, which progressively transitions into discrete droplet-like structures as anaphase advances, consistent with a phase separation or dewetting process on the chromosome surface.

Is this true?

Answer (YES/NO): YES